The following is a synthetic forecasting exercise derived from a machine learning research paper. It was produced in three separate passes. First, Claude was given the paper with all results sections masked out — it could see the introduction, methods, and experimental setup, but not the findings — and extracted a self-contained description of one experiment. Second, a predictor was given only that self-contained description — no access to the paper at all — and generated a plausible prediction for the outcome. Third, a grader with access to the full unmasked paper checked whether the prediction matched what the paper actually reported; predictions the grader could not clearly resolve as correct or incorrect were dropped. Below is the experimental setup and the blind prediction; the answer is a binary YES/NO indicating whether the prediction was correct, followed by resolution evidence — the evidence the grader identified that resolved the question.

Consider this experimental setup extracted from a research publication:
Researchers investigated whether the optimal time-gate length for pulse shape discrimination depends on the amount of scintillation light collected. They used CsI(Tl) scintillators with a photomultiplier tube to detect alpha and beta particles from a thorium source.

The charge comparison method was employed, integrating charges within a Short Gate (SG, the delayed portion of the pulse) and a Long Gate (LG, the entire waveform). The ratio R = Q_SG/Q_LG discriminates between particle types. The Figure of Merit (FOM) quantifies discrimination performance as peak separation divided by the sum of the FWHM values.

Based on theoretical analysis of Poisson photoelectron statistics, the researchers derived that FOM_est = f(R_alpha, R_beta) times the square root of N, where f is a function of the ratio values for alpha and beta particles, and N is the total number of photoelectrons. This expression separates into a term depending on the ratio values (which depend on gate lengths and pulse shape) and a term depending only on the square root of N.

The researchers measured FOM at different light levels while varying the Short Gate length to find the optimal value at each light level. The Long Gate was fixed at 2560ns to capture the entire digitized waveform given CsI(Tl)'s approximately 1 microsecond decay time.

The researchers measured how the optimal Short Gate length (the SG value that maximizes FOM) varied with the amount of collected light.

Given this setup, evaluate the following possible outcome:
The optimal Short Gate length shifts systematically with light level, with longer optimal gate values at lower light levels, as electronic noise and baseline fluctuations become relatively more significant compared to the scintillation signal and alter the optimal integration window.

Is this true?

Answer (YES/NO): NO